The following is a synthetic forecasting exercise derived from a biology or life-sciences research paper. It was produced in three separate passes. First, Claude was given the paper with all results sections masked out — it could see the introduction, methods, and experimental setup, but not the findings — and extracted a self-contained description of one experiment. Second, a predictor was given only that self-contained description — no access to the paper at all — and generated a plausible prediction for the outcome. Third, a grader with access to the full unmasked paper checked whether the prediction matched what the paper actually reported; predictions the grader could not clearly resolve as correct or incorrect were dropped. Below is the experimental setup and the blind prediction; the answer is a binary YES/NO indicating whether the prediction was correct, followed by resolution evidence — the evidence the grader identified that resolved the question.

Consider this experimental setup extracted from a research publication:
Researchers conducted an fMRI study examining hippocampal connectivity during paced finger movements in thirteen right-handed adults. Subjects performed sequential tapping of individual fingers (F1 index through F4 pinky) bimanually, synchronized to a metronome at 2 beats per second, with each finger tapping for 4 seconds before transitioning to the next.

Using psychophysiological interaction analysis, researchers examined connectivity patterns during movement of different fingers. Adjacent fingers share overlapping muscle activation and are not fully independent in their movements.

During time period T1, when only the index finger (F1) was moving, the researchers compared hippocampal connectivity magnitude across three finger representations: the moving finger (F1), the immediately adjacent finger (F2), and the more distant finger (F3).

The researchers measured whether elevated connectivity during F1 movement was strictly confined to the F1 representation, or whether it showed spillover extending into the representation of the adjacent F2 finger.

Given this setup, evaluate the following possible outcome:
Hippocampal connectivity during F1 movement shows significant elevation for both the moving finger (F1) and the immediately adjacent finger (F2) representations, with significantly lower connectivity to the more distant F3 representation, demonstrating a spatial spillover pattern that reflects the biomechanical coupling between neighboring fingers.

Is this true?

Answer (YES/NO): YES